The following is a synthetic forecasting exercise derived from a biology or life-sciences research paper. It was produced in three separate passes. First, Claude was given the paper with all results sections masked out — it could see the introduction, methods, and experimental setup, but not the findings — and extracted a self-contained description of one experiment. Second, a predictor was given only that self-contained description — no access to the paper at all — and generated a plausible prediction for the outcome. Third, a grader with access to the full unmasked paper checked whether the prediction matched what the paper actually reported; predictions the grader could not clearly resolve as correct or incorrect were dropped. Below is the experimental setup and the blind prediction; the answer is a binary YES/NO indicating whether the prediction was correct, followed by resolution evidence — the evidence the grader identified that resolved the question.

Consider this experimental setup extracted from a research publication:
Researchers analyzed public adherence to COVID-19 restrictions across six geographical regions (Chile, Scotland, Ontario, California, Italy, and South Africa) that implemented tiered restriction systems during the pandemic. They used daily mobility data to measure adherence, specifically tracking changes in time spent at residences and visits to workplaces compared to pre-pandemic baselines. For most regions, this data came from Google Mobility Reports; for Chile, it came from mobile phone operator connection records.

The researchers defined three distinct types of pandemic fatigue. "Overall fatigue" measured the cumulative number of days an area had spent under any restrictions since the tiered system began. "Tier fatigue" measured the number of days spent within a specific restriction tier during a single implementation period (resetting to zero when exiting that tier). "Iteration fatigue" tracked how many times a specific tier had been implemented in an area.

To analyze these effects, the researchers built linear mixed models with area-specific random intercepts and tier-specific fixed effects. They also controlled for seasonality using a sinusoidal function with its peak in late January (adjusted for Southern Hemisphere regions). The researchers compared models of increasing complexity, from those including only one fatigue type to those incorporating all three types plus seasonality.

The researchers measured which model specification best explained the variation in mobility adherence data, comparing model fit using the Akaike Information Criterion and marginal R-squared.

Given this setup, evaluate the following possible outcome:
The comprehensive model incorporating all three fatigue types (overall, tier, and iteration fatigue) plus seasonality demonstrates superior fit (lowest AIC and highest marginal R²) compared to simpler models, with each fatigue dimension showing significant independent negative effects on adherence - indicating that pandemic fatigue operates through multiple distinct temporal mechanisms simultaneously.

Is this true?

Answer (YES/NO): NO